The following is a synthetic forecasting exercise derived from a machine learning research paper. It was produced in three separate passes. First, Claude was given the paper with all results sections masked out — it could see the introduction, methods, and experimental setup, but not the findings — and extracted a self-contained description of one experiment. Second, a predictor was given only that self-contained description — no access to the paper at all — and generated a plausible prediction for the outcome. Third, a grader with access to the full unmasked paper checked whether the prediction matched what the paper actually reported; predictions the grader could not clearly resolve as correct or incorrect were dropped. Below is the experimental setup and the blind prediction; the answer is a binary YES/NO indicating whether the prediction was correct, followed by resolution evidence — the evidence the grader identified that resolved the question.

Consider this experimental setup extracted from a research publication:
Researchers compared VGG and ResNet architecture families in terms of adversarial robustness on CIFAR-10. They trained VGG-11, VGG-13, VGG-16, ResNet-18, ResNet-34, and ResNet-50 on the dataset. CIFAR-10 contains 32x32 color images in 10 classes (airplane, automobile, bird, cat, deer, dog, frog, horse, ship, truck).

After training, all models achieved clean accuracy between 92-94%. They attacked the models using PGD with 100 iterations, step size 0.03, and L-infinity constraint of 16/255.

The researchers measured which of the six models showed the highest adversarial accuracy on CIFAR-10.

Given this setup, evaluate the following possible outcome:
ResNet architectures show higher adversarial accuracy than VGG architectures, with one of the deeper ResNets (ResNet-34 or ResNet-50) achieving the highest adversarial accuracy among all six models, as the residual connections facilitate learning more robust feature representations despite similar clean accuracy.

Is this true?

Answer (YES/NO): NO